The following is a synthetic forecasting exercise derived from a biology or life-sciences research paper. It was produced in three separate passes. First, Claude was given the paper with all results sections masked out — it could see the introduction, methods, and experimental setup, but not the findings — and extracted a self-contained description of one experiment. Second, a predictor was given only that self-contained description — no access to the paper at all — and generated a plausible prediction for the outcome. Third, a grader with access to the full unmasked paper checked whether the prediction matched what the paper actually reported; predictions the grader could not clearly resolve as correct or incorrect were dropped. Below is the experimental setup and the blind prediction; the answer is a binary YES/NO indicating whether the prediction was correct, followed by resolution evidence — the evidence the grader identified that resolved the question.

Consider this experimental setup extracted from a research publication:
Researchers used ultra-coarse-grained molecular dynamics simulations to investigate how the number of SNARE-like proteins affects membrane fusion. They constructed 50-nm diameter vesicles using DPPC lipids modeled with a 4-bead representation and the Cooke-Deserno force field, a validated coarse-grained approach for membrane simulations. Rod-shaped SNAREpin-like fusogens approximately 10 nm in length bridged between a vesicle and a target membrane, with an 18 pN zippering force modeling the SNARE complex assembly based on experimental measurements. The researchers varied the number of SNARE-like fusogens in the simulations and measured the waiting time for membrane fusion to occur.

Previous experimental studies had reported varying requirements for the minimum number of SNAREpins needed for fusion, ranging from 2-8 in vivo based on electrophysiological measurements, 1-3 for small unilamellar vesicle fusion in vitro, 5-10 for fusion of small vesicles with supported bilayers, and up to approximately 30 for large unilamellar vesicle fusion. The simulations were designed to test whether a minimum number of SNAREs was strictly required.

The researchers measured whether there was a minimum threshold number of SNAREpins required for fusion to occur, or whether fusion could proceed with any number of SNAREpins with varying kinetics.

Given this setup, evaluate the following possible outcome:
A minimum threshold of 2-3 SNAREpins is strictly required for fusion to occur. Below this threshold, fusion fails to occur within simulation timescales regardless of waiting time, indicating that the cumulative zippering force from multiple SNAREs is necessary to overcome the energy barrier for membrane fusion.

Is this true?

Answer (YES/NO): NO